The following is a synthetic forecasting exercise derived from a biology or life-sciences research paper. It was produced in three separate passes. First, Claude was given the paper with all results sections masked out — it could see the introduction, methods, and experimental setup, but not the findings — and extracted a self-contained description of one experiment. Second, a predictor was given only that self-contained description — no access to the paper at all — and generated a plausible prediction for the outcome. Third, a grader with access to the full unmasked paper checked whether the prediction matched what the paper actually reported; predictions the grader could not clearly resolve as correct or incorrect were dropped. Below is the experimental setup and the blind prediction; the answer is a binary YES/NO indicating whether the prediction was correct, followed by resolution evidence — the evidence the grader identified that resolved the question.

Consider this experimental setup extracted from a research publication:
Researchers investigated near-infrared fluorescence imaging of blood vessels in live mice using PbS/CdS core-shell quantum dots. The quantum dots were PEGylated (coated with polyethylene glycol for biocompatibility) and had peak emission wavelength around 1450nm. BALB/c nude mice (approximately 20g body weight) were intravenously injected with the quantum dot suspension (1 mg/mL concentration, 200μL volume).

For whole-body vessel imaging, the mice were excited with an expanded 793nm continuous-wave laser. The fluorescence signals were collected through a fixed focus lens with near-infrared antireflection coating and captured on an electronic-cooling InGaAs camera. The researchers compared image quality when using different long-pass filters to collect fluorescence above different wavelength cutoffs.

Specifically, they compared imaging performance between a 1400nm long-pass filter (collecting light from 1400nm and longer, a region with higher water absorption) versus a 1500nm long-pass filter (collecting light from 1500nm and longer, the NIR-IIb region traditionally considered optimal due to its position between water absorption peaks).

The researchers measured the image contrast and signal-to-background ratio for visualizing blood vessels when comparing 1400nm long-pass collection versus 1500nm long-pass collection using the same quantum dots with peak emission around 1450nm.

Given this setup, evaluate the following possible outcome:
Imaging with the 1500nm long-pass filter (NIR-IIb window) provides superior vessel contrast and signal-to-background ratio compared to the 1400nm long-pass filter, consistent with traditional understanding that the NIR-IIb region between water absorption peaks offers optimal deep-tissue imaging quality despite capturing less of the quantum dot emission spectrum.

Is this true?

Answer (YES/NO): NO